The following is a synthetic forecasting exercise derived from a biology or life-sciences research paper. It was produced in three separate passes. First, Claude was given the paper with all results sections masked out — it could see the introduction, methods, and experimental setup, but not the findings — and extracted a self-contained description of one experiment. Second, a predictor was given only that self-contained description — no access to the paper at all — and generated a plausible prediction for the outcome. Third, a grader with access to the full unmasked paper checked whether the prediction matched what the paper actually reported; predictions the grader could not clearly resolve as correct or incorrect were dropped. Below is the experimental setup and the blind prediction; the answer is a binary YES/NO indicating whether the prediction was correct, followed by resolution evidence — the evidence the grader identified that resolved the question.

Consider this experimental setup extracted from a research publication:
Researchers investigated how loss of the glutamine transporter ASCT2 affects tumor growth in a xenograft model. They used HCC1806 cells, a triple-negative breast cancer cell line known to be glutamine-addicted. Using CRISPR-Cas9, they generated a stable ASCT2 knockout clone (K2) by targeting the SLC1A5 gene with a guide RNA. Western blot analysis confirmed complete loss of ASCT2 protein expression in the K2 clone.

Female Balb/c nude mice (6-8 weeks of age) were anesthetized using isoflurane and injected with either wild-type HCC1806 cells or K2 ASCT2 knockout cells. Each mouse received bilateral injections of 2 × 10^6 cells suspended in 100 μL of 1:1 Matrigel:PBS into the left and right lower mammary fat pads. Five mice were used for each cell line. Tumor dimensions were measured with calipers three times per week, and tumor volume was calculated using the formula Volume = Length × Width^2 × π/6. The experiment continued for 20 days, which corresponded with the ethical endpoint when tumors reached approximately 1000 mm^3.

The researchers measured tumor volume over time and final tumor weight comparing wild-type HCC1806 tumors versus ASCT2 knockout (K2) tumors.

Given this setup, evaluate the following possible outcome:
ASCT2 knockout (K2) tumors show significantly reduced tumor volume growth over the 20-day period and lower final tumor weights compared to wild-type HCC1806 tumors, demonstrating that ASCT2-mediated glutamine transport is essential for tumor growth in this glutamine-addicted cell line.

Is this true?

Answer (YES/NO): NO